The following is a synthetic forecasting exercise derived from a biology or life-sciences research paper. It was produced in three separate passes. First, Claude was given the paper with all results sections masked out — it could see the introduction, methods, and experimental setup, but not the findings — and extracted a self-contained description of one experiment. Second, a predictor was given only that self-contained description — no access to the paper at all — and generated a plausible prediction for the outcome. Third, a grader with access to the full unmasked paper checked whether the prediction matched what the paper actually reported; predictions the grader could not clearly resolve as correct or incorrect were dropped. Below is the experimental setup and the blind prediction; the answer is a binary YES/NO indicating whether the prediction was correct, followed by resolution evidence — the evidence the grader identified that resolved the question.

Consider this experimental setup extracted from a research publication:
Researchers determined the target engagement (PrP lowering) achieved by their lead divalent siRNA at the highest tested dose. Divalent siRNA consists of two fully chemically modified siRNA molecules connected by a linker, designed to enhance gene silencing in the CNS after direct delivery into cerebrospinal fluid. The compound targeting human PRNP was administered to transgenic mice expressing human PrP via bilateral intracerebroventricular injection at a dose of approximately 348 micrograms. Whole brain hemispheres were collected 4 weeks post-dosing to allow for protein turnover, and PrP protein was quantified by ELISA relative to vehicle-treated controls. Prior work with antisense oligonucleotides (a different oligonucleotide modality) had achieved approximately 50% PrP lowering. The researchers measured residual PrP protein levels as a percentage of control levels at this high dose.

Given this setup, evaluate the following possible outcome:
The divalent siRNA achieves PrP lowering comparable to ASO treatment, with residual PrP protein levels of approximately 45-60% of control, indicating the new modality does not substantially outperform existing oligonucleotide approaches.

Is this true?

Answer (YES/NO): NO